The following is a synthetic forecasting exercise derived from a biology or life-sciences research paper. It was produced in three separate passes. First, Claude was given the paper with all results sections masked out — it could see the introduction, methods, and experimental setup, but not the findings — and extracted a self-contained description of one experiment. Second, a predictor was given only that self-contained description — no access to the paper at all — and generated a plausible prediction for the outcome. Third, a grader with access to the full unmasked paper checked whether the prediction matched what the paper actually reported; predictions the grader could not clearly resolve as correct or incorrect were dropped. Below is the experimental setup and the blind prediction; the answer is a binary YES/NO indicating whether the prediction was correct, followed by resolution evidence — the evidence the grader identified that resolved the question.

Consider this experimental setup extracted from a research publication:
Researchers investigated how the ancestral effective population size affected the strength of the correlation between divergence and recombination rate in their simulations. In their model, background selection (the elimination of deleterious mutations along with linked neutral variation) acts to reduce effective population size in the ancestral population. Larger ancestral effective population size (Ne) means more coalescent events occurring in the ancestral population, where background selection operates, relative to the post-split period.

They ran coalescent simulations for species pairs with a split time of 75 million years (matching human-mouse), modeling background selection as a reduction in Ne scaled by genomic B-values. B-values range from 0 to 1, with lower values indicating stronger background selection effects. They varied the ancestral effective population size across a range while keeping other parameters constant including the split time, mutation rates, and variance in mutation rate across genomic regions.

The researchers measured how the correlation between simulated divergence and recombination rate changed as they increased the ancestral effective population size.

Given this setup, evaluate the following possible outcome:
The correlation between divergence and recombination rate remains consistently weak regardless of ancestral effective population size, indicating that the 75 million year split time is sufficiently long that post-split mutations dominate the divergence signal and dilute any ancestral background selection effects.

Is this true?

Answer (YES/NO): NO